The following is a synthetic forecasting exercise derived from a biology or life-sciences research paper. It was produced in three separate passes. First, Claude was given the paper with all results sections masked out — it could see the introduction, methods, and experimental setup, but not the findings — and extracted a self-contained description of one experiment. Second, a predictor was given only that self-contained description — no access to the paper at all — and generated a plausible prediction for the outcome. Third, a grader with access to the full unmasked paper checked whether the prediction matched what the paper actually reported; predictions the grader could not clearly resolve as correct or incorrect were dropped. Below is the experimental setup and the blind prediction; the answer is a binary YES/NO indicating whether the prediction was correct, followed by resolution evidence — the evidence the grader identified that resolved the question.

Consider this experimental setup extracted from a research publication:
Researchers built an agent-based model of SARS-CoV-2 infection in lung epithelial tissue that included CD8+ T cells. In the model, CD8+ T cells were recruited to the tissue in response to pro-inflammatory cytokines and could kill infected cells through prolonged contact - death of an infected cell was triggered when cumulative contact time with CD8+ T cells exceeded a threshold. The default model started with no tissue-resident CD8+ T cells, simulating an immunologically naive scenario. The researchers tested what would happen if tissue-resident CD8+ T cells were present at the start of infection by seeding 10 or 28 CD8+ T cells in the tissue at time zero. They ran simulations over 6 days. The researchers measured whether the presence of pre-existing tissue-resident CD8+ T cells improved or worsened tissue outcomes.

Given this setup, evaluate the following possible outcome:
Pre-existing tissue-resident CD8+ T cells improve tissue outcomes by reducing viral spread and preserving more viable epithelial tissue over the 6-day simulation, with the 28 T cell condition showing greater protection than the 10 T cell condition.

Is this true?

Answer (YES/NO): NO